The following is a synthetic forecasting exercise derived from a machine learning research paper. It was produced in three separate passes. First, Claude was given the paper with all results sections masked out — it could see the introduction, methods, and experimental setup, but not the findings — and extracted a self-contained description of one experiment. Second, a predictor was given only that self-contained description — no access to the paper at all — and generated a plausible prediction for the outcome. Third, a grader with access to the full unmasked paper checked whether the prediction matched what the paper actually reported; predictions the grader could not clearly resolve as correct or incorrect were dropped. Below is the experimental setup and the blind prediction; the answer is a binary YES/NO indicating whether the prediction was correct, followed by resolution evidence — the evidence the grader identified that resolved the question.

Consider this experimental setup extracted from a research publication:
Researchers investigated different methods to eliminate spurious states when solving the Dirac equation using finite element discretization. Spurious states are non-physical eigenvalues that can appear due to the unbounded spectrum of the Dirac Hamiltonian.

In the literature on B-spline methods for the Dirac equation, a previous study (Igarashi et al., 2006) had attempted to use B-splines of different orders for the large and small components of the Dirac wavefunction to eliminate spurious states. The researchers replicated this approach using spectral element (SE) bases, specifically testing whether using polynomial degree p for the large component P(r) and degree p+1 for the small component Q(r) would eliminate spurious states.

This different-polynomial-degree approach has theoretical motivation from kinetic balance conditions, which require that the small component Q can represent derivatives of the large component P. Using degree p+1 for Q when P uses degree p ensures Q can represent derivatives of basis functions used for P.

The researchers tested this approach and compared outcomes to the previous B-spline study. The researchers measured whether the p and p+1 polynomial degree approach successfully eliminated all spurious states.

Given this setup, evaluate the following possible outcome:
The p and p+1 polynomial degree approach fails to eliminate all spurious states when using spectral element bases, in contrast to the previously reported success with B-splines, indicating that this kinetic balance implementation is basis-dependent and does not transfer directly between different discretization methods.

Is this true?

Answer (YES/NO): NO